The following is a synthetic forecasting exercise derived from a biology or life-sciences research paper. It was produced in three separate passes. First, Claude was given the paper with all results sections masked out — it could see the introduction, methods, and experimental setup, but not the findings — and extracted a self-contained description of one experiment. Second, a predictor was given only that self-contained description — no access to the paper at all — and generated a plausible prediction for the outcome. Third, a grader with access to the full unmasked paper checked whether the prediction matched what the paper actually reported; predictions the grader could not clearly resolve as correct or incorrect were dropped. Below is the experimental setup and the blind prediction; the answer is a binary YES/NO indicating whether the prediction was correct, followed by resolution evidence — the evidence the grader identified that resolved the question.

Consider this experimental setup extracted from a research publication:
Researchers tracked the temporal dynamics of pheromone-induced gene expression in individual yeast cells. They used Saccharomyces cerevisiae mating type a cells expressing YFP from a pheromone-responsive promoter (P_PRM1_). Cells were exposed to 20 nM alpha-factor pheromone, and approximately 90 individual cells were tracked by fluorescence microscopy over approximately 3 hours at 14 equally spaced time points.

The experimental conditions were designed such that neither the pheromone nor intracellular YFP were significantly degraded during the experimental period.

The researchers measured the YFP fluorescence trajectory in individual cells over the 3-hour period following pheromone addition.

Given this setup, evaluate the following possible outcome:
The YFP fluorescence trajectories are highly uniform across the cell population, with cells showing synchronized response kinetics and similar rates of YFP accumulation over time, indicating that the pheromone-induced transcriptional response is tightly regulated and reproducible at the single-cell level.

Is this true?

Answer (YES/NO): NO